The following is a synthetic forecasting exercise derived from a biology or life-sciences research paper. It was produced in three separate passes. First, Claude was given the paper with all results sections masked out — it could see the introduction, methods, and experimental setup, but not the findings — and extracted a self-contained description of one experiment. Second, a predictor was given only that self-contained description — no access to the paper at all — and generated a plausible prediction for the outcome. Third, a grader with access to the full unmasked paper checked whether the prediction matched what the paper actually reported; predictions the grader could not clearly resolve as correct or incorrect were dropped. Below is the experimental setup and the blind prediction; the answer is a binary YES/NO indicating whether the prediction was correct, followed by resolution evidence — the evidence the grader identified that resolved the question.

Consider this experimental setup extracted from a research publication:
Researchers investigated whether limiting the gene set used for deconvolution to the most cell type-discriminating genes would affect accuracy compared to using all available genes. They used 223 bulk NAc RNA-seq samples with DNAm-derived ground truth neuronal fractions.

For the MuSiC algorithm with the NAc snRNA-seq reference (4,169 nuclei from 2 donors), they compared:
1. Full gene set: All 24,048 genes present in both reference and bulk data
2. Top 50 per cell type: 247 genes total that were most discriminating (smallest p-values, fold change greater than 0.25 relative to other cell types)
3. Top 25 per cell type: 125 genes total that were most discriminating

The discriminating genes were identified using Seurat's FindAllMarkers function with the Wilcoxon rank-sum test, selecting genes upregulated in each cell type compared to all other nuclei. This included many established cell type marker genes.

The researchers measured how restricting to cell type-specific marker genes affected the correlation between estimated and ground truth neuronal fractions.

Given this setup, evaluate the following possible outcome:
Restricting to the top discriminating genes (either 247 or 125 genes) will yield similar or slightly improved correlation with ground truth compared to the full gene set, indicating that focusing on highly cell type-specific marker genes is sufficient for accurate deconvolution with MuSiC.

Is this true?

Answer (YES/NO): YES